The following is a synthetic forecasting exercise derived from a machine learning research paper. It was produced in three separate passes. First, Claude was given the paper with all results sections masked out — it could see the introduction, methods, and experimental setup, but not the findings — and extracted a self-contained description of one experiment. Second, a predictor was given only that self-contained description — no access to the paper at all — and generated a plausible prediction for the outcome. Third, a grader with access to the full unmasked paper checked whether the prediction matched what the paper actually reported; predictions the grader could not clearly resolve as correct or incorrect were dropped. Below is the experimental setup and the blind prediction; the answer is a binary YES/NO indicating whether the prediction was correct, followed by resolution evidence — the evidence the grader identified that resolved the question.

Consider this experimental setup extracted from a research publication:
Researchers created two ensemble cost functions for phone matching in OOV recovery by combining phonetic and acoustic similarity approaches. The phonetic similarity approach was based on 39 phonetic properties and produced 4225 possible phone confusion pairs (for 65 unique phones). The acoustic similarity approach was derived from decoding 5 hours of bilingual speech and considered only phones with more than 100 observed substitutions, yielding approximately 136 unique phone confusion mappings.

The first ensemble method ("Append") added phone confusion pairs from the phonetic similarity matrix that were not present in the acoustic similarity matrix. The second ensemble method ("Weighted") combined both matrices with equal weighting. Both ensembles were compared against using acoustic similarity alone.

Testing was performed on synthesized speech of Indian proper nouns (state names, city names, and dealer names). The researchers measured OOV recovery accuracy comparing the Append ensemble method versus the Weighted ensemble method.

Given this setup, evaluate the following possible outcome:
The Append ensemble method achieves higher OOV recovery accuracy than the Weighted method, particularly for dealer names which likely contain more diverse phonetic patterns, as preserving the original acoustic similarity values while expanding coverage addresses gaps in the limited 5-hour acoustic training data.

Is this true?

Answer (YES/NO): NO